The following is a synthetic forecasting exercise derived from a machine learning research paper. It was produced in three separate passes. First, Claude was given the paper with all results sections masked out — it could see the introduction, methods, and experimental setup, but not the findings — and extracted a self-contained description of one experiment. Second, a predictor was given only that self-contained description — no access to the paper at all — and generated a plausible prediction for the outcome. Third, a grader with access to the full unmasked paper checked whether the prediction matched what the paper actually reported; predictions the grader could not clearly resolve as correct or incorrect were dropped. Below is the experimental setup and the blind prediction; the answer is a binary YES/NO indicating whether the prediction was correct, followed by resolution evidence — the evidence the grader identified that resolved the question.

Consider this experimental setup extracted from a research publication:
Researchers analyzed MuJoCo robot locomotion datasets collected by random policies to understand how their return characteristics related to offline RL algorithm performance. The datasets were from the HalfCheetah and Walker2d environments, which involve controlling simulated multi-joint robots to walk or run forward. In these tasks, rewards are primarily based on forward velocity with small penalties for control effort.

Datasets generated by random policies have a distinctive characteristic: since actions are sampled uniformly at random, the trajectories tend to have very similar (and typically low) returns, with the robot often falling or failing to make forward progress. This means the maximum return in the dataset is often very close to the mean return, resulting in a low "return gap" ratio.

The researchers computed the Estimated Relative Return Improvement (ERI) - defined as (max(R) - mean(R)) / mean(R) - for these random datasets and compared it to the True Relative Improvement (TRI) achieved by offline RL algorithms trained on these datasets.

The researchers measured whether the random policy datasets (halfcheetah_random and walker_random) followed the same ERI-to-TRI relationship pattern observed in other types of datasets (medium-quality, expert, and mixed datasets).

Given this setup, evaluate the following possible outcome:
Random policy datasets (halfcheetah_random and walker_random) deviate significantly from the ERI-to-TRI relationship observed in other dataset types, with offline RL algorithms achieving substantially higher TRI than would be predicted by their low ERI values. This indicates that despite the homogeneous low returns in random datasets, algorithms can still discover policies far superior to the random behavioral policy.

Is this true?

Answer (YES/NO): YES